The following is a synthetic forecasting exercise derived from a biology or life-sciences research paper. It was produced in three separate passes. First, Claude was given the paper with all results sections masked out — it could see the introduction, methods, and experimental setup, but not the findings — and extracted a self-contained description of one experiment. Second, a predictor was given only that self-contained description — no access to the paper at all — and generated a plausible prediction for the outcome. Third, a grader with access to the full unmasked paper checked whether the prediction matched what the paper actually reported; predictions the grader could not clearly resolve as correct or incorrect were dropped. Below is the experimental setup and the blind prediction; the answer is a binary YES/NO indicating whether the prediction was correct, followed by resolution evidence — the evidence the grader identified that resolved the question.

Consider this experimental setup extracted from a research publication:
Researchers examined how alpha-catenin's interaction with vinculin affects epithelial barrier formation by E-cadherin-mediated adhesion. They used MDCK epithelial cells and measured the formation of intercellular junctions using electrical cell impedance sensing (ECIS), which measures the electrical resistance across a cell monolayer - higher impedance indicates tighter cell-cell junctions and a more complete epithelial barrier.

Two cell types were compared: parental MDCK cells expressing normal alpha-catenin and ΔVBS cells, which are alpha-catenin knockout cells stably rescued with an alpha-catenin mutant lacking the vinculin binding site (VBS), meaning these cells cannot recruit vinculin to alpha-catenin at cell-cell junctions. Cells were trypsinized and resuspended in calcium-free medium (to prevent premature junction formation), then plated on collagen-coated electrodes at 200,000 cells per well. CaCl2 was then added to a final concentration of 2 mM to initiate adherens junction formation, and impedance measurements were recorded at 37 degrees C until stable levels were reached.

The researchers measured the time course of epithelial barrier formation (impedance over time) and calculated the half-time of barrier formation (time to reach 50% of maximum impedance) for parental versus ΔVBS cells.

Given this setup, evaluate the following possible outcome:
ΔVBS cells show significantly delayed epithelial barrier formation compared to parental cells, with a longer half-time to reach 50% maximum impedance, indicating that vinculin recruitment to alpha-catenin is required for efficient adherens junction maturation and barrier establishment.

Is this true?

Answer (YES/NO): YES